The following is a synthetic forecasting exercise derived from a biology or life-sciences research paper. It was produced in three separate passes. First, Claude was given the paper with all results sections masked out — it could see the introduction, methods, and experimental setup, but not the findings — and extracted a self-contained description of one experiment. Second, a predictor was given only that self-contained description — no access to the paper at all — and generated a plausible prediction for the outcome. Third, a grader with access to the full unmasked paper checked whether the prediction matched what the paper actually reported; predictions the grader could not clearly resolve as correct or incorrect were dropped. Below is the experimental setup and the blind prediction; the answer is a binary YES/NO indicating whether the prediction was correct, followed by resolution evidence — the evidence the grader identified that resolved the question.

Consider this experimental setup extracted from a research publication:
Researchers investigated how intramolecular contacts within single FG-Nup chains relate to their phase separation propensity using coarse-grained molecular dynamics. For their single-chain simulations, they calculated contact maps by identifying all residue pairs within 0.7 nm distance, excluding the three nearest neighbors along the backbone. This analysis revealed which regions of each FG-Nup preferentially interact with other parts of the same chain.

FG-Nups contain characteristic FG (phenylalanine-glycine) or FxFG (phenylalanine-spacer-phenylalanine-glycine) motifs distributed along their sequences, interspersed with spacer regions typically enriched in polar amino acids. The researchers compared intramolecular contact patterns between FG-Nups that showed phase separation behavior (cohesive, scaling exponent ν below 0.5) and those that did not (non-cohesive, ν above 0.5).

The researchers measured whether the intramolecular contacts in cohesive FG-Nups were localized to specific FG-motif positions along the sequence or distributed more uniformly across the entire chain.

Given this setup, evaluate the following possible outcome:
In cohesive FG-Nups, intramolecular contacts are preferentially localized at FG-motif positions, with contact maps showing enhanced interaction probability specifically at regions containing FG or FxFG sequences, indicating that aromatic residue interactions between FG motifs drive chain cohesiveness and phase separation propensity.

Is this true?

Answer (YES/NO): NO